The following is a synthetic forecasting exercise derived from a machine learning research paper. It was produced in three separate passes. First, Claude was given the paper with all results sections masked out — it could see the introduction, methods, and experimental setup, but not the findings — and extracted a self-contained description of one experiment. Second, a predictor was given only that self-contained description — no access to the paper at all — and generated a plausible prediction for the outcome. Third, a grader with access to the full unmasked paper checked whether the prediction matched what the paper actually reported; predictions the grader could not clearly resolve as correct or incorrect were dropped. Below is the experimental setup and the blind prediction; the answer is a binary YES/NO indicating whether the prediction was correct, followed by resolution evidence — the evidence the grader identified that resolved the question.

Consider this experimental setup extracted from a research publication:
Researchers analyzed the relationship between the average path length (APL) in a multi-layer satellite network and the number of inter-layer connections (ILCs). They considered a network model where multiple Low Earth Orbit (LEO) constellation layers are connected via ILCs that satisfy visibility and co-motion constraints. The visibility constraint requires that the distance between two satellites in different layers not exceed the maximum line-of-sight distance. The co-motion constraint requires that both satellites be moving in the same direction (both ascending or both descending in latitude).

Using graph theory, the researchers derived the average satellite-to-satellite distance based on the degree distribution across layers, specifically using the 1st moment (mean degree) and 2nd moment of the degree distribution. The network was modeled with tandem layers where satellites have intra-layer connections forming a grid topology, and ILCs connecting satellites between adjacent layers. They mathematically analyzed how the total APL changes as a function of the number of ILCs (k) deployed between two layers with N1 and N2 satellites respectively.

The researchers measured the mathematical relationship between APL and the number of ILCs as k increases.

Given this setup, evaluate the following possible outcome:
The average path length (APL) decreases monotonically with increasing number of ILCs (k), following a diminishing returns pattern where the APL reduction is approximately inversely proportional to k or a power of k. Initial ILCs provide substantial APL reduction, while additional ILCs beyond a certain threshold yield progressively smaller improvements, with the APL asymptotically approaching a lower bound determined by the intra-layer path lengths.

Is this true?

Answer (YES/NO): NO